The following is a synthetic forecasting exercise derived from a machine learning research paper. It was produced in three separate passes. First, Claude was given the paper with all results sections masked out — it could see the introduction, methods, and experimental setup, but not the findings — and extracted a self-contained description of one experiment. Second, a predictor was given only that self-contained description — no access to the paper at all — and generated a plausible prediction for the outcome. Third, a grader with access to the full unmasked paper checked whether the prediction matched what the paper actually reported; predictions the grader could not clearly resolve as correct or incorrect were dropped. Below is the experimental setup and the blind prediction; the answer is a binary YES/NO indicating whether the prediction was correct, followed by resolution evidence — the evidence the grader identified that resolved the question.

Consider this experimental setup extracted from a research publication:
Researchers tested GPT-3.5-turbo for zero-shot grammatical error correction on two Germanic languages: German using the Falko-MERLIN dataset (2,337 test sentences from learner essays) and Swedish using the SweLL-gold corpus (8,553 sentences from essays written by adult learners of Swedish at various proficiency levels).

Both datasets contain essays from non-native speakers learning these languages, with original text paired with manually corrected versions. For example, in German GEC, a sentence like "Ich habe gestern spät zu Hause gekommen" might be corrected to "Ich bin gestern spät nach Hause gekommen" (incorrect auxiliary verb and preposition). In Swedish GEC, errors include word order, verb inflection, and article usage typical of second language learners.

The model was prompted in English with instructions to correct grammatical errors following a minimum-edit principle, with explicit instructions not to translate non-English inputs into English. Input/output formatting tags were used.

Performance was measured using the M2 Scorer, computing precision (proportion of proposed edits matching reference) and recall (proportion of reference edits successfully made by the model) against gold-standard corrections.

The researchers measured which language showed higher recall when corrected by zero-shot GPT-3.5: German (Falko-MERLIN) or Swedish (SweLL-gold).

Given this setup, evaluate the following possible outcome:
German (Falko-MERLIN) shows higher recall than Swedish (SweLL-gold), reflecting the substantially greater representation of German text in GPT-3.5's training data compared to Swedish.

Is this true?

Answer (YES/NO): YES